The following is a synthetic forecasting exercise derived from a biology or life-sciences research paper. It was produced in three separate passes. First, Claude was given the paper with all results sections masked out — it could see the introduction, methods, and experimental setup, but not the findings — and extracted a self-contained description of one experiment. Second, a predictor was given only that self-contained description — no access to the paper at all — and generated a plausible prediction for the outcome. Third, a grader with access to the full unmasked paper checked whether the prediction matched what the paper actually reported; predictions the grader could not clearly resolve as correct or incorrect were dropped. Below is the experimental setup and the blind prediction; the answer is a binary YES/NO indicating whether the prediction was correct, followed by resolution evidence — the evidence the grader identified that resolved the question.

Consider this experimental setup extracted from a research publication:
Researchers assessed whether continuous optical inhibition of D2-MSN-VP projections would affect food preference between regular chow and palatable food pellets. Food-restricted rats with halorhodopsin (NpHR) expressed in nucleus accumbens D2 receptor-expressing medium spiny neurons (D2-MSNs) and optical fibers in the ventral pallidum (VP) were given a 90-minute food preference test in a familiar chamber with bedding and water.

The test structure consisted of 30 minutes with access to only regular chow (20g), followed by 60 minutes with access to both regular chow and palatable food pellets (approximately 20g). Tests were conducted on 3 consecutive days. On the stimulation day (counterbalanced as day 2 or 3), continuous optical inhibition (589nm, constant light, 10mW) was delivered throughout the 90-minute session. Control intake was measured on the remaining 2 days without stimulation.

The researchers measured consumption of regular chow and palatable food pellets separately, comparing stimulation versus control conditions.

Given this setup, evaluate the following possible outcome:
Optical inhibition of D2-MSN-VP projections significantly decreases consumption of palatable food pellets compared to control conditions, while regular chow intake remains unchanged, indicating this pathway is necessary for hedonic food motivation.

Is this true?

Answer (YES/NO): NO